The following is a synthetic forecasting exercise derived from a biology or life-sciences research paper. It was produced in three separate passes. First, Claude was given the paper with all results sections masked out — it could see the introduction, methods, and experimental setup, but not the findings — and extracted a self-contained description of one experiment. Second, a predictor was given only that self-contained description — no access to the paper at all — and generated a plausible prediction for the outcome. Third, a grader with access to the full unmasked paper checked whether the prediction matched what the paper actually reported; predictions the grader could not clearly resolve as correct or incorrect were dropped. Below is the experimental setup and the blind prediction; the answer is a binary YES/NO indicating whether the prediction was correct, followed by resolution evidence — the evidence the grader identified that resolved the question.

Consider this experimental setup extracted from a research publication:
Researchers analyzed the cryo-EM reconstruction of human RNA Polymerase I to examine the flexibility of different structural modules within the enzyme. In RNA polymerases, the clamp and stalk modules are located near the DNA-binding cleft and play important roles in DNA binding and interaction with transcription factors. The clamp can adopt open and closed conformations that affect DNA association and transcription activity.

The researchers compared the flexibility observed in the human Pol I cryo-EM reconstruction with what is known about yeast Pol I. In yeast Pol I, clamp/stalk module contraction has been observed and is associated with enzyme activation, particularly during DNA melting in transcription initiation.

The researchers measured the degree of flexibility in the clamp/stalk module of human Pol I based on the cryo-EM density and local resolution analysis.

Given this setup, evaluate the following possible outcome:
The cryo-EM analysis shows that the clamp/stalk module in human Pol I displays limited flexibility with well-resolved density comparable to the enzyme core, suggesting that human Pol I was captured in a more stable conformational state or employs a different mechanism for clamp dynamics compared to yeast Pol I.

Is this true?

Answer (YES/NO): NO